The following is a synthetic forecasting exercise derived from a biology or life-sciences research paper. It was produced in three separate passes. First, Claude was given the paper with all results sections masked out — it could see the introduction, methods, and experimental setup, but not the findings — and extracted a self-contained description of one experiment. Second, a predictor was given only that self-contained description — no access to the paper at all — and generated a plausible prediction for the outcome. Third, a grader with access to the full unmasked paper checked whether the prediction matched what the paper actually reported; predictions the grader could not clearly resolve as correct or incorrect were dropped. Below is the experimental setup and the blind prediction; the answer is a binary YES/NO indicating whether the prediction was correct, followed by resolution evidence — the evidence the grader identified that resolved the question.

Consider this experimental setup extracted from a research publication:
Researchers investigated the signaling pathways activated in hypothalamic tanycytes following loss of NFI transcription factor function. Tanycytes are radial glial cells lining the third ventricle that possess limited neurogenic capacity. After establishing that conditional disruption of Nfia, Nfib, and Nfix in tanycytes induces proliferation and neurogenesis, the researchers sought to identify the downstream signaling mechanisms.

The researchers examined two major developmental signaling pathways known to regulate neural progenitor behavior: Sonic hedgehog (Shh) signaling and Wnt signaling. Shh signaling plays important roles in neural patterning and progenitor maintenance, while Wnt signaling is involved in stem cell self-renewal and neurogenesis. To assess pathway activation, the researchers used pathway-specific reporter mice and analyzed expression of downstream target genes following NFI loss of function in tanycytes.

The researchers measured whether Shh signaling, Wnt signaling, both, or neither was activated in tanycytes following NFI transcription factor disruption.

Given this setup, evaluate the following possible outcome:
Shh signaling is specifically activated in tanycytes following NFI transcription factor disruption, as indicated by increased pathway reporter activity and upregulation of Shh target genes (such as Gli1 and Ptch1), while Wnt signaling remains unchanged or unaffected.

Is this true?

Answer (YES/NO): NO